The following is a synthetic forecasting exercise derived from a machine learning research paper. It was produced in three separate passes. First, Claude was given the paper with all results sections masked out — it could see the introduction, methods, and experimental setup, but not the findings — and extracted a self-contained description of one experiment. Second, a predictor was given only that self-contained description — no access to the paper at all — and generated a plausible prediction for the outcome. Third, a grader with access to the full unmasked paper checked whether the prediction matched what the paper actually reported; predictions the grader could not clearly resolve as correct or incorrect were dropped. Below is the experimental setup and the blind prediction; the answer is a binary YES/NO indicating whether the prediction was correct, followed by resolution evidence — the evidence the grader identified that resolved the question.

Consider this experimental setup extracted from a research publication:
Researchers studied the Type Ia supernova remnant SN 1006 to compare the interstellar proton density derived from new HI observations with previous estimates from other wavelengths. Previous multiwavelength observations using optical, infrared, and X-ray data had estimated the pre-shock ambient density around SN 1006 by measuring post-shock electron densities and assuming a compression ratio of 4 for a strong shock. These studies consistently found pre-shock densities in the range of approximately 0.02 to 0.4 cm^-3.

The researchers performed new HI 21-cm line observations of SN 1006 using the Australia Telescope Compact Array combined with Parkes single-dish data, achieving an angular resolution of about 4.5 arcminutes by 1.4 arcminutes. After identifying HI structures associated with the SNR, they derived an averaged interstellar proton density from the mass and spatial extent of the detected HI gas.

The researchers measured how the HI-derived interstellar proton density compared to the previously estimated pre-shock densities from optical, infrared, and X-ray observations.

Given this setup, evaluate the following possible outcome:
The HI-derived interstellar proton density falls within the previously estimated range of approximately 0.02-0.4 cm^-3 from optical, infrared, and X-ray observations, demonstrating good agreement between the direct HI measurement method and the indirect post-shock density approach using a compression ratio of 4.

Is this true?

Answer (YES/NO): NO